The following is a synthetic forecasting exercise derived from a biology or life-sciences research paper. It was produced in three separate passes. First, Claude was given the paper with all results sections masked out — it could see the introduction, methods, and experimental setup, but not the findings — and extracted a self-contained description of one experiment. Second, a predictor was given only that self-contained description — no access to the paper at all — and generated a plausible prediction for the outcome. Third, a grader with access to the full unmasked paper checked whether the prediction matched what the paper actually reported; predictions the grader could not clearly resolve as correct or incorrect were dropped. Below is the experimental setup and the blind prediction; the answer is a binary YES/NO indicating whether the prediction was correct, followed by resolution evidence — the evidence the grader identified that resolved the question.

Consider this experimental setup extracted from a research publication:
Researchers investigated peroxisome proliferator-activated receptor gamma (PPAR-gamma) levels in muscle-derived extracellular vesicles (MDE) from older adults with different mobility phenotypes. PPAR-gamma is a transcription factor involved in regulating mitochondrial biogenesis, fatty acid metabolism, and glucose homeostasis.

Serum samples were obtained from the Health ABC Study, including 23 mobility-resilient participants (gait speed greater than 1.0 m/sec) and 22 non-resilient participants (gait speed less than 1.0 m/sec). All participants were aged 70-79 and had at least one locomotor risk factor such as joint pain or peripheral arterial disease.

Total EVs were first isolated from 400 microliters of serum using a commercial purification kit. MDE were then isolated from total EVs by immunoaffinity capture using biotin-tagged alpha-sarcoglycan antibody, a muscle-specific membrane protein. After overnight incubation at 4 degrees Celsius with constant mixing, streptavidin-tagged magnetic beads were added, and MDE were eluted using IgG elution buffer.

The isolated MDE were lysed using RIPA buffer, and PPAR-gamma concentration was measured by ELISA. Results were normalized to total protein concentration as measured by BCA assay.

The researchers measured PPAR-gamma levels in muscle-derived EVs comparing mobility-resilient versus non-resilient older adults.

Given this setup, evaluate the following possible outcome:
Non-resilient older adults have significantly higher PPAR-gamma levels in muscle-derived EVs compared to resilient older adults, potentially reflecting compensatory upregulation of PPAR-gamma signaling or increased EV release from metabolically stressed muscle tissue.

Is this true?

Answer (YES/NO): NO